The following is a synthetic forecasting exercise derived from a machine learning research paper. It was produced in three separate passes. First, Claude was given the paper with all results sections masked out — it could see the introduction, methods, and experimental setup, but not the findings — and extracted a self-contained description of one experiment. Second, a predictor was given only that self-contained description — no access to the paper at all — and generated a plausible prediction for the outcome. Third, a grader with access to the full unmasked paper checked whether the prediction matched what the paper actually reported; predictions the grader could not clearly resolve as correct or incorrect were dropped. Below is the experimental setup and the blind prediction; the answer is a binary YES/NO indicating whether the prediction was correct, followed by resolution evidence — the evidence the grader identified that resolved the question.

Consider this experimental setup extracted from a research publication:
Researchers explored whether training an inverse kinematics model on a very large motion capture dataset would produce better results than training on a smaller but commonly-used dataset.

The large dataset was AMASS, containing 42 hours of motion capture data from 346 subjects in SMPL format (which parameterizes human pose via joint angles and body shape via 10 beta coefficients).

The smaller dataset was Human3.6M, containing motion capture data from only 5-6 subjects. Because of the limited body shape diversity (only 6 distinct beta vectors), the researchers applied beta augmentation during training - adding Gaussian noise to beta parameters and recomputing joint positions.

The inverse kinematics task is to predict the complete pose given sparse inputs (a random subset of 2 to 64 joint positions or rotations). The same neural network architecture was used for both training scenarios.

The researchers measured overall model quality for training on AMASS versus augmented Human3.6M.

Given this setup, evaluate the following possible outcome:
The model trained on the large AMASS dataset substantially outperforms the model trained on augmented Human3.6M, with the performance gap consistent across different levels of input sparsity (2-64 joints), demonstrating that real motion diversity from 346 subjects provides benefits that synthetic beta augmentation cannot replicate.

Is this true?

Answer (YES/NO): NO